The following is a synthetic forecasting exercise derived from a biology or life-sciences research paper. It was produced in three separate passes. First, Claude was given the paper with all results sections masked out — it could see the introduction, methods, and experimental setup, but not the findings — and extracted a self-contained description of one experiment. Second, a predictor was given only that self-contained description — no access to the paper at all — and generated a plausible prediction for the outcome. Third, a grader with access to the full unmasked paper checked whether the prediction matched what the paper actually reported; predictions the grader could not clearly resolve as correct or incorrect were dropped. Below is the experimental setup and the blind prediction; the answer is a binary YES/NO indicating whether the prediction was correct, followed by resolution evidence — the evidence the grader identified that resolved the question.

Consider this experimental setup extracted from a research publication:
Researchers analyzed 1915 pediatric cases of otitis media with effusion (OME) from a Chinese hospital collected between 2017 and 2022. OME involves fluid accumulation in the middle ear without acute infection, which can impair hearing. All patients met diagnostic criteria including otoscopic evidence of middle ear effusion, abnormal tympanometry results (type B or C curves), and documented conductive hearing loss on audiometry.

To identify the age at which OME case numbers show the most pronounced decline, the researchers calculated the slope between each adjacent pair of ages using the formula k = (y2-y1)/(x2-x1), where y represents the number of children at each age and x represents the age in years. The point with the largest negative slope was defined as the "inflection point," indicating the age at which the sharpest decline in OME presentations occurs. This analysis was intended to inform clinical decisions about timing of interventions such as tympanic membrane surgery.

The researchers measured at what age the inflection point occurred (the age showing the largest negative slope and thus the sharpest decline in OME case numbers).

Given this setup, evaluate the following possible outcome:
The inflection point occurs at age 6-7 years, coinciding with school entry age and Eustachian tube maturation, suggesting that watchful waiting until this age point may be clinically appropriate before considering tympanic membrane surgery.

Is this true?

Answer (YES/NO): YES